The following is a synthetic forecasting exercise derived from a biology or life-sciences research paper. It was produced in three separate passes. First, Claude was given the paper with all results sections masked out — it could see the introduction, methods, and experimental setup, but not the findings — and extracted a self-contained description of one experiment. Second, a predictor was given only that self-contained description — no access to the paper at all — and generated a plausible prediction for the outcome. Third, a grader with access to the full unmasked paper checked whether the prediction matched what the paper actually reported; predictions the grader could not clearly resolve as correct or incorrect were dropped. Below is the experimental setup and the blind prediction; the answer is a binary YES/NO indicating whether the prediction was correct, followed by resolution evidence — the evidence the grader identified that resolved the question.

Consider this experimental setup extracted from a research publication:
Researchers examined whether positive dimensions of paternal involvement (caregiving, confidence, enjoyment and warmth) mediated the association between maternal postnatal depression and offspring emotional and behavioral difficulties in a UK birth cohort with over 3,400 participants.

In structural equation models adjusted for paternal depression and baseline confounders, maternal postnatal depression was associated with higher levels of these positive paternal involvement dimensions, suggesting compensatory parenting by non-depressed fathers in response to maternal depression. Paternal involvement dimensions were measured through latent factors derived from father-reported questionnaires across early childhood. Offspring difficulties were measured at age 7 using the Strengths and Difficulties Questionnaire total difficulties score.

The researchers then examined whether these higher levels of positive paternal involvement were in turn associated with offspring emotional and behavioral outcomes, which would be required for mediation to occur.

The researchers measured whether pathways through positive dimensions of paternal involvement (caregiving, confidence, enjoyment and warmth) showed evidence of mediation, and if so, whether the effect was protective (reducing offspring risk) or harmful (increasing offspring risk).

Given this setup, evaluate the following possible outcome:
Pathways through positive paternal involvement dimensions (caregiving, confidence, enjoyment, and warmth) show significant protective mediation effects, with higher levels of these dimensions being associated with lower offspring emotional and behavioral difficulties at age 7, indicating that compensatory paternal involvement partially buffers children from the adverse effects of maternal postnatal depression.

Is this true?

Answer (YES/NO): NO